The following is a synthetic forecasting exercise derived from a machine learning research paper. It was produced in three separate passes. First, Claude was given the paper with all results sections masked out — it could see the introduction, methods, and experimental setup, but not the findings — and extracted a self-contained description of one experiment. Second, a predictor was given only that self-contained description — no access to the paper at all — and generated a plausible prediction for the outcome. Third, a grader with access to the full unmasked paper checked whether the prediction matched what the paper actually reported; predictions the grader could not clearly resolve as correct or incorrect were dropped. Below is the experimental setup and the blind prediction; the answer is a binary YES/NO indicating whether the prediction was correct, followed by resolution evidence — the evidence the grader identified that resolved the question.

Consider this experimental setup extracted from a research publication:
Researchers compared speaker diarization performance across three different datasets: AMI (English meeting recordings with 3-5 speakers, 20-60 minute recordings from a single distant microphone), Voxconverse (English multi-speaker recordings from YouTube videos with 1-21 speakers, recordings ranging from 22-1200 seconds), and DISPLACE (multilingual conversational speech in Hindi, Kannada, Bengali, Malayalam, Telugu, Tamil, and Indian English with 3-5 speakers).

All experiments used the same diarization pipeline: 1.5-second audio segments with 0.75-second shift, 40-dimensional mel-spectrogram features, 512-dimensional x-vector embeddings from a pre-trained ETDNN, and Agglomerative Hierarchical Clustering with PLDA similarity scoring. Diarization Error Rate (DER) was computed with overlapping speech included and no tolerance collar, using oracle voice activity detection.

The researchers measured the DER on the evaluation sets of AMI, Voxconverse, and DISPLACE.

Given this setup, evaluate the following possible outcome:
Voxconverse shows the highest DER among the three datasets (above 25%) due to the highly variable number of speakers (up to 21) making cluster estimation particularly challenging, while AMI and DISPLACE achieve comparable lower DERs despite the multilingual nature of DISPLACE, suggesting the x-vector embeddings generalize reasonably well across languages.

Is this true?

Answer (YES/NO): NO